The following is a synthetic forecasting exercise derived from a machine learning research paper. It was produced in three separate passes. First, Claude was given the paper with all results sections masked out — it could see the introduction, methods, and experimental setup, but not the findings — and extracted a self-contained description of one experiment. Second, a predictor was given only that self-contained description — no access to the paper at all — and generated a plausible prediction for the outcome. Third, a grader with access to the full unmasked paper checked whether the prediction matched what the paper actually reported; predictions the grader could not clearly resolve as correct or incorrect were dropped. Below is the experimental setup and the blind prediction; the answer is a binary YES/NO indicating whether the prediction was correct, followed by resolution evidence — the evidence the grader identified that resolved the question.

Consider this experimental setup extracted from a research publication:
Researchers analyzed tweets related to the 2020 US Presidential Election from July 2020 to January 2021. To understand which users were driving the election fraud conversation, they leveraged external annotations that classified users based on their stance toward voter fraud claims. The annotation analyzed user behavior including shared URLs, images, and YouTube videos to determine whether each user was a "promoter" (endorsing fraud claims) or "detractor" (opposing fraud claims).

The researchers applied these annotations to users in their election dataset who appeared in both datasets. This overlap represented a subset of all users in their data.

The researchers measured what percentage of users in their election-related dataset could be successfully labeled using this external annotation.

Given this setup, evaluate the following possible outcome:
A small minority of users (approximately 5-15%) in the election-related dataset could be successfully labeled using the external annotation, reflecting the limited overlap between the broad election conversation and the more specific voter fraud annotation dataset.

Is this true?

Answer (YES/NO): NO